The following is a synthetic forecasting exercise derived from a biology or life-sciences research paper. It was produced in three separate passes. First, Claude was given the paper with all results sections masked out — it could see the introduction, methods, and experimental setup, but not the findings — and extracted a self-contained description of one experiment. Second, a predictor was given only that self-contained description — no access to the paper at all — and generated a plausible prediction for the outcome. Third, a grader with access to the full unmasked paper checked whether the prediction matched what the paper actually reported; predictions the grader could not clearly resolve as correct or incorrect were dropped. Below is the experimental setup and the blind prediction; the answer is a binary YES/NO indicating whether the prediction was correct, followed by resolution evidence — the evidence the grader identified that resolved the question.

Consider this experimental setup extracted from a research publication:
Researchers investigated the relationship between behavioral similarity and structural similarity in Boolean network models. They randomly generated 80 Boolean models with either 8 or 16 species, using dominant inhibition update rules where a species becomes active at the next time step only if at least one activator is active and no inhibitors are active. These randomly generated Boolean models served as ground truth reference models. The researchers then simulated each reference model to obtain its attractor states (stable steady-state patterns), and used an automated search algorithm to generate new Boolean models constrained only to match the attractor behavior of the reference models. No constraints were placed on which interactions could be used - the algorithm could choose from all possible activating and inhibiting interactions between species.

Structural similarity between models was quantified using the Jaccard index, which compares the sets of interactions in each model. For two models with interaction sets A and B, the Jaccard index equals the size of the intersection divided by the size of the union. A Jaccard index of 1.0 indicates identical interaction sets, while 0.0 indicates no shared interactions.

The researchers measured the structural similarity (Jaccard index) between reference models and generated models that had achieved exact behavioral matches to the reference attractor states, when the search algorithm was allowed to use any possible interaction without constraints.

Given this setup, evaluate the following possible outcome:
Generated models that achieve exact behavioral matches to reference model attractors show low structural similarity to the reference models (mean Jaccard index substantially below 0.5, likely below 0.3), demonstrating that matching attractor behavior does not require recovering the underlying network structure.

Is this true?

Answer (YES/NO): YES